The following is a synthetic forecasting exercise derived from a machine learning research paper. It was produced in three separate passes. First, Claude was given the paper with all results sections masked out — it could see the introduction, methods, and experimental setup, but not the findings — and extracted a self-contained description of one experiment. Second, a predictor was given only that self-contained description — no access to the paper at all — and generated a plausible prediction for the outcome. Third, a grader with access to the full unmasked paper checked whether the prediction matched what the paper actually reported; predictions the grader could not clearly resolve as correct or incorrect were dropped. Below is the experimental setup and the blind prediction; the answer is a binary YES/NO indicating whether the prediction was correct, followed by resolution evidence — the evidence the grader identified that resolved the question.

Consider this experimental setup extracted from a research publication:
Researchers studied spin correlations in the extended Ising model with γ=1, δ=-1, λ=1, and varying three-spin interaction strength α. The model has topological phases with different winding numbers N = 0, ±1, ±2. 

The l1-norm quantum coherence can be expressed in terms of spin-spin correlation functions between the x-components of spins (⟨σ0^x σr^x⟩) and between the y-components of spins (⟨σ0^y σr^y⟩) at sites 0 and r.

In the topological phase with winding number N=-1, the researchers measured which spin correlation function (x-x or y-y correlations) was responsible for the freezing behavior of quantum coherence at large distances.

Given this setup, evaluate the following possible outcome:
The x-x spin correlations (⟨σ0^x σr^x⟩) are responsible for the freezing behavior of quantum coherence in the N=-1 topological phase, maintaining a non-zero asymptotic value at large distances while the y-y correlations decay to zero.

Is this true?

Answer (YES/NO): YES